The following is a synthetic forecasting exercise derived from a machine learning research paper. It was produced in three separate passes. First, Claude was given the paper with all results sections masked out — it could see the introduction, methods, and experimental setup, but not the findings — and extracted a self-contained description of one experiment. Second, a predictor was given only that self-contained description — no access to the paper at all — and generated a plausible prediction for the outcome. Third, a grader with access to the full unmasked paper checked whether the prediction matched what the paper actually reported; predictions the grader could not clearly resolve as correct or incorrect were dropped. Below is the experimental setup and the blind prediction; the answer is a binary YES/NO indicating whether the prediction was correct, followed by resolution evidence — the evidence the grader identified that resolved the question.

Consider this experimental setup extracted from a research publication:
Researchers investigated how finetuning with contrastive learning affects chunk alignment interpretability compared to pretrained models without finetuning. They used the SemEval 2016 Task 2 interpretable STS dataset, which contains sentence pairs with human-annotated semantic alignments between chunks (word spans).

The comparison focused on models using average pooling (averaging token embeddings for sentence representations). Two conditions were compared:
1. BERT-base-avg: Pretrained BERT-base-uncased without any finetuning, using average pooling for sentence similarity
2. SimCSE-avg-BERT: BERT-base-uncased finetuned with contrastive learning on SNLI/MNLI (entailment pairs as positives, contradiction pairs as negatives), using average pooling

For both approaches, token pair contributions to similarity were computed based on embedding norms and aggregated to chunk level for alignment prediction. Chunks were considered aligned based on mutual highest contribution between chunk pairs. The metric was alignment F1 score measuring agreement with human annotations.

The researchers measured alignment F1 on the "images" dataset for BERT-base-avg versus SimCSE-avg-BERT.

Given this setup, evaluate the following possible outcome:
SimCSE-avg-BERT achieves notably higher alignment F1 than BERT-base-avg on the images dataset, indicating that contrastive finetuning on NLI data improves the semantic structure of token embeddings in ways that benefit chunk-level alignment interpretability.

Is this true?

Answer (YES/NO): NO